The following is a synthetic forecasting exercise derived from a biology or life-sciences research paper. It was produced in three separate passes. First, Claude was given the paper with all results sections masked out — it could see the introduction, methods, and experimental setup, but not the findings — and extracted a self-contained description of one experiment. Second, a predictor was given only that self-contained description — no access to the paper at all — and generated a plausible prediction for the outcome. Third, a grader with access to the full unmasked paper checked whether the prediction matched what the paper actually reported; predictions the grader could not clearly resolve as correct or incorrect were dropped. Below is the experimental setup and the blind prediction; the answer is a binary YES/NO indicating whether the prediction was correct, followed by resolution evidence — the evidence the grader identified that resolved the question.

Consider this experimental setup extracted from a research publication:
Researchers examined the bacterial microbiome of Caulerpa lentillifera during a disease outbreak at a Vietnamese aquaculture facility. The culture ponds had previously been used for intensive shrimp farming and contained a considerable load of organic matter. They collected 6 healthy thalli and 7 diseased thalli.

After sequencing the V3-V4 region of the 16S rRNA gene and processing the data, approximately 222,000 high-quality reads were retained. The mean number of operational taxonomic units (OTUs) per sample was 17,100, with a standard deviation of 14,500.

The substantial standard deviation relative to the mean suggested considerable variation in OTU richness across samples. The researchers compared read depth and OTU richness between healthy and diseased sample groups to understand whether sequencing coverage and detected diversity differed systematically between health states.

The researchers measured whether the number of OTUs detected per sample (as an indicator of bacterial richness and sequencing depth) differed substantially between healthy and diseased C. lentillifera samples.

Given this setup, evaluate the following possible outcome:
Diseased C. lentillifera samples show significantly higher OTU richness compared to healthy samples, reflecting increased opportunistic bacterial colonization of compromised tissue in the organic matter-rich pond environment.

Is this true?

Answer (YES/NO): NO